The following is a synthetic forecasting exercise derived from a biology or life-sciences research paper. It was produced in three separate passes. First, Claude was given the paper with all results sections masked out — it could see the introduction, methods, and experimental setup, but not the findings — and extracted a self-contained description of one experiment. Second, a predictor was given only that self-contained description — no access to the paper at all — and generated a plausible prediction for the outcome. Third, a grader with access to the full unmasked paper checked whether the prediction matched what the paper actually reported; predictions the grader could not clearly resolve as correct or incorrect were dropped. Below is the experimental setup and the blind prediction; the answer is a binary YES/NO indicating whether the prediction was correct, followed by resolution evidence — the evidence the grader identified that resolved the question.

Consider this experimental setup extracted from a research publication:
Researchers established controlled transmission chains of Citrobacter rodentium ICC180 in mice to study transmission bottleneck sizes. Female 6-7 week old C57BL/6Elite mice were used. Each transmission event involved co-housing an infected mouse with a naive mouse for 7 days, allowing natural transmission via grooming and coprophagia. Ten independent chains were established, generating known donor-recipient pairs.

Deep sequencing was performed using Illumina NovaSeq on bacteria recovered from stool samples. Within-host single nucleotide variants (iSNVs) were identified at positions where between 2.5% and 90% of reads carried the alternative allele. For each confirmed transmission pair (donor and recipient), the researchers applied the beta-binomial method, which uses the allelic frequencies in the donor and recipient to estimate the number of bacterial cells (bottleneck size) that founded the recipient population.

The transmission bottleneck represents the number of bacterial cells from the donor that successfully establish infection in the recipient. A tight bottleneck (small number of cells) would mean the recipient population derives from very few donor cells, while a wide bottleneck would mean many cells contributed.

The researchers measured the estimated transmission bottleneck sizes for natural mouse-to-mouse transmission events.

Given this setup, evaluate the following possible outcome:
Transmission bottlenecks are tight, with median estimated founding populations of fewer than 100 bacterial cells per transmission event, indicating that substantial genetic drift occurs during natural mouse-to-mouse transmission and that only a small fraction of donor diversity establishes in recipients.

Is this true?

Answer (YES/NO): YES